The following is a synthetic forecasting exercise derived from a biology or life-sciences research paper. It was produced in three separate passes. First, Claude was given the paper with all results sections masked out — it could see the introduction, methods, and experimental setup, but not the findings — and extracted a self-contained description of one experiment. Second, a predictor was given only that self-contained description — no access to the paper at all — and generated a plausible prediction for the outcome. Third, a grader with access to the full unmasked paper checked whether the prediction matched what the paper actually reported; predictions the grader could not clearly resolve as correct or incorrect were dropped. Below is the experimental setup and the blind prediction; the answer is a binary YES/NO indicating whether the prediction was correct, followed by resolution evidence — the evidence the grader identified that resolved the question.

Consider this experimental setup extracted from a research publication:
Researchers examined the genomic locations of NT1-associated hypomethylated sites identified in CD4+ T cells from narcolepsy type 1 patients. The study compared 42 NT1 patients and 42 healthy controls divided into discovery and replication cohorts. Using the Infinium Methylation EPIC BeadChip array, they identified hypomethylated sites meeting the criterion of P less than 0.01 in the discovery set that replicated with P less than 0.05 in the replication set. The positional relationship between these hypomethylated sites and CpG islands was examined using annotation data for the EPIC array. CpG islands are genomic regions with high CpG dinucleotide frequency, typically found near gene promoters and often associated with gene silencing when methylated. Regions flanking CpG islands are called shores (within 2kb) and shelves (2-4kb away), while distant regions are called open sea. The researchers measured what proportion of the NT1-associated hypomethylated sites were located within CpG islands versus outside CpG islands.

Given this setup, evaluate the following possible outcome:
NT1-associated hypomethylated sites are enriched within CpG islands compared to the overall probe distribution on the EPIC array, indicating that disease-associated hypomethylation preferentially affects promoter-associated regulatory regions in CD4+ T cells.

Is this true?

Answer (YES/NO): NO